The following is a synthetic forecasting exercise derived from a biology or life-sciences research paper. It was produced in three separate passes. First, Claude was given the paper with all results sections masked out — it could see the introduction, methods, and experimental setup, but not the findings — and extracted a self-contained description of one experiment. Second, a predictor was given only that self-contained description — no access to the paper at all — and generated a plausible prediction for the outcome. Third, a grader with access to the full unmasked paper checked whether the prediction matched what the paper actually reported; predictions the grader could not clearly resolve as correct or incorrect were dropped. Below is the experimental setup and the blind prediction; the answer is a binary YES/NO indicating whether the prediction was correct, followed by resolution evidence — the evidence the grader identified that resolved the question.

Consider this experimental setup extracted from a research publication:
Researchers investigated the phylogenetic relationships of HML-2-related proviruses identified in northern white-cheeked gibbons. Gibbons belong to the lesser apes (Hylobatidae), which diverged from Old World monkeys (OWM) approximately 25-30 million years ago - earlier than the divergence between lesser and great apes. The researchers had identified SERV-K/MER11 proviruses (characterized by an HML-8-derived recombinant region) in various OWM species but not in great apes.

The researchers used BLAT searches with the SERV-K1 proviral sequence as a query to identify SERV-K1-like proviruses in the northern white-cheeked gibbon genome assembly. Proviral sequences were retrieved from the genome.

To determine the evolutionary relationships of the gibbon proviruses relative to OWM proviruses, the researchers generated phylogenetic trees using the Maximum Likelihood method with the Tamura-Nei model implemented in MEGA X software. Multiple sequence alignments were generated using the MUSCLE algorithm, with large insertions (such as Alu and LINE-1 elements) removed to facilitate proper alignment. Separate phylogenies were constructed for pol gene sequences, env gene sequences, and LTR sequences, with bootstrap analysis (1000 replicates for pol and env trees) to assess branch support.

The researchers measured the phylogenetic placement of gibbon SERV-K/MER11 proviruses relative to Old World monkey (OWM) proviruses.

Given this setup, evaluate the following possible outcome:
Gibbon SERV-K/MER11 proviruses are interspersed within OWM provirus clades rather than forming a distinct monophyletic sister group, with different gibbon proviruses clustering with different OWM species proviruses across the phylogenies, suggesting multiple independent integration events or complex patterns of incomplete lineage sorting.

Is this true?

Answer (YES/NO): NO